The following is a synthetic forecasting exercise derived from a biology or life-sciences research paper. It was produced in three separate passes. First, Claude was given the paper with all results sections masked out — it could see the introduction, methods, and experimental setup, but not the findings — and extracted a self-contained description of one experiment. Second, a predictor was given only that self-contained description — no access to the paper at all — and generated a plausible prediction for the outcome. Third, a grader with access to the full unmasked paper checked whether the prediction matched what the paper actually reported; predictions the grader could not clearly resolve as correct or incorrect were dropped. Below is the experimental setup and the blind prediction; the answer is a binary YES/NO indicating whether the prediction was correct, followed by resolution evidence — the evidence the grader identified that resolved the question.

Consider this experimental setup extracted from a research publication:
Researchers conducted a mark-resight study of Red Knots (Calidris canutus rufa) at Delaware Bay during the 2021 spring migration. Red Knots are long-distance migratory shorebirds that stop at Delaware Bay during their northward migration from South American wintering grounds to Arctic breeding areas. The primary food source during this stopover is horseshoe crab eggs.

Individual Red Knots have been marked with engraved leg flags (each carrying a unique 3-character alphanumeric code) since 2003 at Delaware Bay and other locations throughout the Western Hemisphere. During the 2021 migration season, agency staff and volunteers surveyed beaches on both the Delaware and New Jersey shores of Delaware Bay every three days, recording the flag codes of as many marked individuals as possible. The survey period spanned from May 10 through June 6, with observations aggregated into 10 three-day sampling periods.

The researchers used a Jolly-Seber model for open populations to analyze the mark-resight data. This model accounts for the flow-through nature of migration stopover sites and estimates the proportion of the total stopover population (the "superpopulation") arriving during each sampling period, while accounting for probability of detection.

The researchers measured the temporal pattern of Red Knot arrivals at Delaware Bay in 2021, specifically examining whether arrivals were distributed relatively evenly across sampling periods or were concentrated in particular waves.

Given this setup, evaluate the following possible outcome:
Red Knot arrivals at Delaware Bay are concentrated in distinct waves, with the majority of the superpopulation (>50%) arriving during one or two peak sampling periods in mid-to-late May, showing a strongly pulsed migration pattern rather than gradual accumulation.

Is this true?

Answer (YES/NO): YES